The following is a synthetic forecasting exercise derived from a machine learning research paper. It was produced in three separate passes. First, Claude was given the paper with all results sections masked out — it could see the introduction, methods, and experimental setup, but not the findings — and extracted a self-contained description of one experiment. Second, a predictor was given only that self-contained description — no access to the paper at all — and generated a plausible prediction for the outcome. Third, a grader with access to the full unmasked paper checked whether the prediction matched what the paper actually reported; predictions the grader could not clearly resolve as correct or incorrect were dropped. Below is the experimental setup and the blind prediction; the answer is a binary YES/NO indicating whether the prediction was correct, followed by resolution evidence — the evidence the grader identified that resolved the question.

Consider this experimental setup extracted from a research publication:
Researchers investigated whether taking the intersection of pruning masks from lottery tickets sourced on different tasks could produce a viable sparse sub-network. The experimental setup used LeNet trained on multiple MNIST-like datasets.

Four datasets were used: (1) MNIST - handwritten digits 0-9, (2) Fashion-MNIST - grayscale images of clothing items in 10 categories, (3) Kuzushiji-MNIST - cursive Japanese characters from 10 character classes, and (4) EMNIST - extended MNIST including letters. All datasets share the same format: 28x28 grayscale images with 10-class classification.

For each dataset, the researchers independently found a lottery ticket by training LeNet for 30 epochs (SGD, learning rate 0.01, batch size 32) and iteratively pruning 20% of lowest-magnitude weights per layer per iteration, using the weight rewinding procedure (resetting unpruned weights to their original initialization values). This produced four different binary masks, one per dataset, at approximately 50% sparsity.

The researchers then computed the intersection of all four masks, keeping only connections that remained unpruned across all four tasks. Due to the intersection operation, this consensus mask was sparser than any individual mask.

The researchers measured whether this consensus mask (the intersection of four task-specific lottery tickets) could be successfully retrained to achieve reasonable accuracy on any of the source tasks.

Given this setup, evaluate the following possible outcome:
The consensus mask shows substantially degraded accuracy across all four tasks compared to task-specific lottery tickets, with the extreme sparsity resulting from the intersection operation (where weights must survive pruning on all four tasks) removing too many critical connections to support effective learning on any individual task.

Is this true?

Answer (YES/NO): NO